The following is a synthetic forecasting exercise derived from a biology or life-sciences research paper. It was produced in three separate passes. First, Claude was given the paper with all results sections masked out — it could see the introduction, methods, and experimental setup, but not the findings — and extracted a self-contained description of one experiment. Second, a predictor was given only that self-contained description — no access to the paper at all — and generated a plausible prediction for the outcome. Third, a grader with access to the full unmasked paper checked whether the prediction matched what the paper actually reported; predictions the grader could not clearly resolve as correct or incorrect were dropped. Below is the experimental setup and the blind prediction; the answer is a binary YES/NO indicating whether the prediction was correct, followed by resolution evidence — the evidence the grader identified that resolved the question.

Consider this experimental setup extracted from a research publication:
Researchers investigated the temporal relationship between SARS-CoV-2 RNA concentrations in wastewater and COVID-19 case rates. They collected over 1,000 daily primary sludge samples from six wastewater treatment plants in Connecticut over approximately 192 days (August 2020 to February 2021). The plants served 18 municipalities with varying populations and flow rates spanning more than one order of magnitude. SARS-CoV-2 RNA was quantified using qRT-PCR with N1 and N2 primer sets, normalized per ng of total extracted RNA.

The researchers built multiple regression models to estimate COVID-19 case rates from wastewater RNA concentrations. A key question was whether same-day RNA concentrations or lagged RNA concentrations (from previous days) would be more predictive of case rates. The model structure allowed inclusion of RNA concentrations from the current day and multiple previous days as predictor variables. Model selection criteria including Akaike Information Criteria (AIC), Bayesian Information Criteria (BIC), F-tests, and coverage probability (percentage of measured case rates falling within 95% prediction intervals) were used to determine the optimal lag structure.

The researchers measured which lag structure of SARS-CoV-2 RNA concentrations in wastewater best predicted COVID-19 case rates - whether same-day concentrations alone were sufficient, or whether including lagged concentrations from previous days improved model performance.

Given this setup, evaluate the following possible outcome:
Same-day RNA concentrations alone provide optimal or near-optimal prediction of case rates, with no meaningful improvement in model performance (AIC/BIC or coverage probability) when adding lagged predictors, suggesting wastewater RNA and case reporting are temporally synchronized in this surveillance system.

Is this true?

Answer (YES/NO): NO